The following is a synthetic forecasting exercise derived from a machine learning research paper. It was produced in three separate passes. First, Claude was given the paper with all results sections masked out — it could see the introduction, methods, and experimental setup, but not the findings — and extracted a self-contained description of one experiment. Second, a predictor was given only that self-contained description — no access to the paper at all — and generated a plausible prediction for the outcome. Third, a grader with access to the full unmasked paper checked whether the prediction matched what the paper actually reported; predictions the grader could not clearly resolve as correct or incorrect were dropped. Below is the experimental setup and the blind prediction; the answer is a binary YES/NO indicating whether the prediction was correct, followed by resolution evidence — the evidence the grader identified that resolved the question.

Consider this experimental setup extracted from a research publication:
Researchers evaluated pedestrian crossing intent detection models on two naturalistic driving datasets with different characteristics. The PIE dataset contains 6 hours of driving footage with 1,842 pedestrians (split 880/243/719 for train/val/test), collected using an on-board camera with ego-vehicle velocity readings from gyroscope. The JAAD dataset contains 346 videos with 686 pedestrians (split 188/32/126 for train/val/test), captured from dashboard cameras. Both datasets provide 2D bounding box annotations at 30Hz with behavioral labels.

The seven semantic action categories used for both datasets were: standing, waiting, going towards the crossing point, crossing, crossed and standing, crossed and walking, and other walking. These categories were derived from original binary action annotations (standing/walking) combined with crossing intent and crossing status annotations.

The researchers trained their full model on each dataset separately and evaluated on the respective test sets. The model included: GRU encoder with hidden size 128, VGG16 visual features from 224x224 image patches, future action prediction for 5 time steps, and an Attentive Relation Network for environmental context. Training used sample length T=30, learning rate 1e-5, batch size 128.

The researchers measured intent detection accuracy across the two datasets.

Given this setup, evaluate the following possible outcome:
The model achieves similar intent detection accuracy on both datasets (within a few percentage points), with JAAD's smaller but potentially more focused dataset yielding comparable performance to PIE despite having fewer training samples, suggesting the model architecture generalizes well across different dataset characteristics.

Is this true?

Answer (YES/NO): NO